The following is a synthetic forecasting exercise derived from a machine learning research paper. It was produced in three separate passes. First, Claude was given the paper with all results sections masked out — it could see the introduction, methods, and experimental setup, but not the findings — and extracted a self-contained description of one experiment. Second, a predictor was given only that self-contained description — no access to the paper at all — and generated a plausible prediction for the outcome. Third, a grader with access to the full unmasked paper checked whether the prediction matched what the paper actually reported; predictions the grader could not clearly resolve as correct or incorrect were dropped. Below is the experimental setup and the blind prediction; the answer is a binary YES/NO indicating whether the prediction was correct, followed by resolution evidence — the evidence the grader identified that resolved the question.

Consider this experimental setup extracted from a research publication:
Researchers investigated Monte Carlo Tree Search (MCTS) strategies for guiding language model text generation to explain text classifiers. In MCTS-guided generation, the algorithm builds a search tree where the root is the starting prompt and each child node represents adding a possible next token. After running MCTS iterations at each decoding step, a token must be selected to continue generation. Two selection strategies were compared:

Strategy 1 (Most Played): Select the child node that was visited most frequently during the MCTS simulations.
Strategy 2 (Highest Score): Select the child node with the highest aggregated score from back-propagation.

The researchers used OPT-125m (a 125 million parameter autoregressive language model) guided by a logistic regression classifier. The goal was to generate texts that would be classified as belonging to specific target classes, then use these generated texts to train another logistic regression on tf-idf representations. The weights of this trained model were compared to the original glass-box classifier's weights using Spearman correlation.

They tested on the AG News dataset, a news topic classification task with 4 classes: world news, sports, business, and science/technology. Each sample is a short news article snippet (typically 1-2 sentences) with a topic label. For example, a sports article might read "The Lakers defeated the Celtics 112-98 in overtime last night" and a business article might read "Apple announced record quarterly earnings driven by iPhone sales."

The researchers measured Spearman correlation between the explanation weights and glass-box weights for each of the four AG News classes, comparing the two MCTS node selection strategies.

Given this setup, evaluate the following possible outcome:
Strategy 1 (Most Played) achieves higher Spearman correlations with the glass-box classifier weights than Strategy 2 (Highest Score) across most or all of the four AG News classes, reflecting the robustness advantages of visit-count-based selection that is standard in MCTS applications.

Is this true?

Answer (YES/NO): NO